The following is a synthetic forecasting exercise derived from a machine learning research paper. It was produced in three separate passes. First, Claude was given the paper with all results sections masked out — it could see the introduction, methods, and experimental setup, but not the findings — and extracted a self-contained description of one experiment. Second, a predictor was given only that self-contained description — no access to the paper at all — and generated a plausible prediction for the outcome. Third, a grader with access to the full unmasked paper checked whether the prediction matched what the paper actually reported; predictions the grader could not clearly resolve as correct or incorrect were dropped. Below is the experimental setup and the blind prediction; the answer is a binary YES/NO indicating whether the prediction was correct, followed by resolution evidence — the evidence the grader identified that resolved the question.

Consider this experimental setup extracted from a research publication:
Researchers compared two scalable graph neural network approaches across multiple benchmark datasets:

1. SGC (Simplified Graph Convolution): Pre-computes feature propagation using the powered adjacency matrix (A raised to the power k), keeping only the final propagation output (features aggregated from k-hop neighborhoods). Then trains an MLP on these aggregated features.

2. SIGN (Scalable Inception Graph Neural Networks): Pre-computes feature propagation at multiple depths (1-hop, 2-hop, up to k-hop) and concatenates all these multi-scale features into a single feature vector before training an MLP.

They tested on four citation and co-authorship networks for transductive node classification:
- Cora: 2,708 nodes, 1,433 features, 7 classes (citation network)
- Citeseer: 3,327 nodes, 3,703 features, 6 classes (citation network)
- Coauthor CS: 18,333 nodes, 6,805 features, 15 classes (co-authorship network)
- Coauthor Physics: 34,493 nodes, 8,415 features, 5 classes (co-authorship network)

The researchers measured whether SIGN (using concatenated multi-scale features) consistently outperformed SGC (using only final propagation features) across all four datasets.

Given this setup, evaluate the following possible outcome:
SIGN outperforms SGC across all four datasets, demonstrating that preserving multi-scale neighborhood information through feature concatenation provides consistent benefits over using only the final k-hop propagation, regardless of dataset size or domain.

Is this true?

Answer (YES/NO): YES